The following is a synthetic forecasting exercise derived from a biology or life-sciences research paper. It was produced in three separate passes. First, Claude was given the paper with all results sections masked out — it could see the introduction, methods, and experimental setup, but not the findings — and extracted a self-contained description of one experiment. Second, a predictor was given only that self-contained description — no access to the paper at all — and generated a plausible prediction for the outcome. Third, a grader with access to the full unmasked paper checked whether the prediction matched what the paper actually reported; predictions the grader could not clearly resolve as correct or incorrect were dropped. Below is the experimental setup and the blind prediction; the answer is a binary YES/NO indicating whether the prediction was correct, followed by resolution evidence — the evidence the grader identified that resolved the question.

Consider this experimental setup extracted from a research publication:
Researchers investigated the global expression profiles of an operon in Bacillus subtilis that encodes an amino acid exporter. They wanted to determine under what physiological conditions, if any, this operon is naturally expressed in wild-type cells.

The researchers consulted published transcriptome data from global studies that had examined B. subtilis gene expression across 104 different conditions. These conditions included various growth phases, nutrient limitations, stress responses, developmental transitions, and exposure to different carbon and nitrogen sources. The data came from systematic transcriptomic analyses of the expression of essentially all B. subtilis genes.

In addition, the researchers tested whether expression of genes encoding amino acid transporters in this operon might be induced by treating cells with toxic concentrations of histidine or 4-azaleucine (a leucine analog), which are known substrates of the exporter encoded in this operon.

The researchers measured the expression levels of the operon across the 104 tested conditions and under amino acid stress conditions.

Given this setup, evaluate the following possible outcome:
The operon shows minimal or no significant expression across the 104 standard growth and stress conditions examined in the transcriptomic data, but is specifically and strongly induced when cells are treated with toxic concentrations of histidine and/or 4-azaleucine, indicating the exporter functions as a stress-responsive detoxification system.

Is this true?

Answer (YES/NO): NO